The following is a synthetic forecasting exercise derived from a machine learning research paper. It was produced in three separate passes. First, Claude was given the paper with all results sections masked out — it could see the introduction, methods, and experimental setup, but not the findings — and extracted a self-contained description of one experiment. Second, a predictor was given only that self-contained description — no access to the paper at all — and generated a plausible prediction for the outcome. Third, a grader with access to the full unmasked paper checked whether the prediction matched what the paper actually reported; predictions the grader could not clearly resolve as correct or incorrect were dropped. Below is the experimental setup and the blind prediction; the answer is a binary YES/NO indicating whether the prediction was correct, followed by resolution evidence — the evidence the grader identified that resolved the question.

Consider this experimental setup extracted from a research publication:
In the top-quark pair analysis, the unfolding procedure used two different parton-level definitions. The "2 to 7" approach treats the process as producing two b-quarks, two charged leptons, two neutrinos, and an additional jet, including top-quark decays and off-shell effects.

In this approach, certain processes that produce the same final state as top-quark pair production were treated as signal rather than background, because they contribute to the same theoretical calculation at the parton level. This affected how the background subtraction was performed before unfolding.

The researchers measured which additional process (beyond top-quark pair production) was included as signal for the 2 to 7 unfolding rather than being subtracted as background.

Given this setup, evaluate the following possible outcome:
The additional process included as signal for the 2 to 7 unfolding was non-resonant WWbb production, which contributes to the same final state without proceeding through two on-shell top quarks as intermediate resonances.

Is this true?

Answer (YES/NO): NO